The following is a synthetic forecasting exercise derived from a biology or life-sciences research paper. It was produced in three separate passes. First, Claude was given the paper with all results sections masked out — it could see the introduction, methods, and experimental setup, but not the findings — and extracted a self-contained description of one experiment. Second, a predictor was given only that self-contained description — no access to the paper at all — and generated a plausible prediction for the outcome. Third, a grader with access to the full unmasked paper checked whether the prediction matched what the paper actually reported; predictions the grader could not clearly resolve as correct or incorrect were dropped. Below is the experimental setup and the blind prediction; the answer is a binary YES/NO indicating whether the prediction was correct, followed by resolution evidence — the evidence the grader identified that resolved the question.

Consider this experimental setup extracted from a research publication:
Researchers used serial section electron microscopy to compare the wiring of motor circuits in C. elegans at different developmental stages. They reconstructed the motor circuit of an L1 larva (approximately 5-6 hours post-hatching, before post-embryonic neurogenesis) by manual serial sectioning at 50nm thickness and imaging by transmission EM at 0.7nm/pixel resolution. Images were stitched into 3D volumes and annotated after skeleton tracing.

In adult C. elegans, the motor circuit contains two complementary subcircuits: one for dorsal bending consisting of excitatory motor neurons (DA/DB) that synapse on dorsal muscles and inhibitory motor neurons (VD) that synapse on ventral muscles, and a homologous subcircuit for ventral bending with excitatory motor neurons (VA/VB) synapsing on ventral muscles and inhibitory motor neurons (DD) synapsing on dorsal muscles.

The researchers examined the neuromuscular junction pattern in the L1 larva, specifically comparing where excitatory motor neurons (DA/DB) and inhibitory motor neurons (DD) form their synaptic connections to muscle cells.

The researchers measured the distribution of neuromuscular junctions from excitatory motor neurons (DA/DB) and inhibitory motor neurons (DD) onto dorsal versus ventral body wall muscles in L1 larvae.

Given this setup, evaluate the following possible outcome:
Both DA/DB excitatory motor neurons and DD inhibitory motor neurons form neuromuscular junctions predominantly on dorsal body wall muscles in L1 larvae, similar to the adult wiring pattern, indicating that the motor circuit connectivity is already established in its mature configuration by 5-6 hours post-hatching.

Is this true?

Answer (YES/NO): NO